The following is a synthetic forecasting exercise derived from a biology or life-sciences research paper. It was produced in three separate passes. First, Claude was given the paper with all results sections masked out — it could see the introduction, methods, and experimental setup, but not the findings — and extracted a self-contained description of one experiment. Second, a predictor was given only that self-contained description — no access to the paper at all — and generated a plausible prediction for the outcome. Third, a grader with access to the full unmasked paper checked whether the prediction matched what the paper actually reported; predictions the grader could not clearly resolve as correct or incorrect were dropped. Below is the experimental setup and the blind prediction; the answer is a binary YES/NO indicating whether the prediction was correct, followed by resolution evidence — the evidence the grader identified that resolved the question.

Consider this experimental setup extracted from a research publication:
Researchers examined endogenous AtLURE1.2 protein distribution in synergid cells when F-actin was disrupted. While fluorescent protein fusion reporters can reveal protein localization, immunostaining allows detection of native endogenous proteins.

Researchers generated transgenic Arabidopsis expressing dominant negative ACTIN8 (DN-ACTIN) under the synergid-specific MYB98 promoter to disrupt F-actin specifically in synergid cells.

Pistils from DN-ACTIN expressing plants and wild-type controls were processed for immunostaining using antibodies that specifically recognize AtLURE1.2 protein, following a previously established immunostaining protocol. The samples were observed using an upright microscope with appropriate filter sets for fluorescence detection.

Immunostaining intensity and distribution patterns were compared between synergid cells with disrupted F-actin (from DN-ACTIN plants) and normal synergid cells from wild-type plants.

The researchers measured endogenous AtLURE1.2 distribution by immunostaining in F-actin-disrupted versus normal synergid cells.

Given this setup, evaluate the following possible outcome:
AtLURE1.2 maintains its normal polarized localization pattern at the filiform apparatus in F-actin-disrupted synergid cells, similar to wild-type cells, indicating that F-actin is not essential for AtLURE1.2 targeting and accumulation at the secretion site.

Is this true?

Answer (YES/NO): NO